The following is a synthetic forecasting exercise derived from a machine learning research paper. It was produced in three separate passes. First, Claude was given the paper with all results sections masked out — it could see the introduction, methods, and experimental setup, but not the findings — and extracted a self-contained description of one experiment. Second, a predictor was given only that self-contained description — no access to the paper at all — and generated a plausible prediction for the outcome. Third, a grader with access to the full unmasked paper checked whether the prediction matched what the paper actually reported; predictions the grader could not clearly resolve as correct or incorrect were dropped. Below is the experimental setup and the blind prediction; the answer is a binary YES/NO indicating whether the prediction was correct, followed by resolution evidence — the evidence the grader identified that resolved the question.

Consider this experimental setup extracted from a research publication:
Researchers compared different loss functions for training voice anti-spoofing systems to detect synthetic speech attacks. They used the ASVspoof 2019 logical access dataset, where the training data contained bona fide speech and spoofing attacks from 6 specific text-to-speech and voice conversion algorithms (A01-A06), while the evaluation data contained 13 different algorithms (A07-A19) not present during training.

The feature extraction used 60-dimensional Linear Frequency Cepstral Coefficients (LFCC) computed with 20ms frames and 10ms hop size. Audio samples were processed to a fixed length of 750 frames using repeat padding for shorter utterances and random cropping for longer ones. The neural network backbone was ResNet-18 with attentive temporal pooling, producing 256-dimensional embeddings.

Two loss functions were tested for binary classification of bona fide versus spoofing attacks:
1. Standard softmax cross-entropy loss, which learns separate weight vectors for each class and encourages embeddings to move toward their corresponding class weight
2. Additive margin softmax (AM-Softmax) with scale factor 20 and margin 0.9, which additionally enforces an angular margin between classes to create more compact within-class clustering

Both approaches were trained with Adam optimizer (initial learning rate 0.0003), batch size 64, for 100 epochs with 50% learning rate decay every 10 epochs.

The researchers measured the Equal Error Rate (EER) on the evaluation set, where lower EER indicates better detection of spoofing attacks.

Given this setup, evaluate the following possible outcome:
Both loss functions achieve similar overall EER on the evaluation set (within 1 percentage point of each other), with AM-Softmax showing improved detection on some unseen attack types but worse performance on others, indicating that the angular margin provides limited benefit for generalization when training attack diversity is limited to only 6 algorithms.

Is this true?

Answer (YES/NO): NO